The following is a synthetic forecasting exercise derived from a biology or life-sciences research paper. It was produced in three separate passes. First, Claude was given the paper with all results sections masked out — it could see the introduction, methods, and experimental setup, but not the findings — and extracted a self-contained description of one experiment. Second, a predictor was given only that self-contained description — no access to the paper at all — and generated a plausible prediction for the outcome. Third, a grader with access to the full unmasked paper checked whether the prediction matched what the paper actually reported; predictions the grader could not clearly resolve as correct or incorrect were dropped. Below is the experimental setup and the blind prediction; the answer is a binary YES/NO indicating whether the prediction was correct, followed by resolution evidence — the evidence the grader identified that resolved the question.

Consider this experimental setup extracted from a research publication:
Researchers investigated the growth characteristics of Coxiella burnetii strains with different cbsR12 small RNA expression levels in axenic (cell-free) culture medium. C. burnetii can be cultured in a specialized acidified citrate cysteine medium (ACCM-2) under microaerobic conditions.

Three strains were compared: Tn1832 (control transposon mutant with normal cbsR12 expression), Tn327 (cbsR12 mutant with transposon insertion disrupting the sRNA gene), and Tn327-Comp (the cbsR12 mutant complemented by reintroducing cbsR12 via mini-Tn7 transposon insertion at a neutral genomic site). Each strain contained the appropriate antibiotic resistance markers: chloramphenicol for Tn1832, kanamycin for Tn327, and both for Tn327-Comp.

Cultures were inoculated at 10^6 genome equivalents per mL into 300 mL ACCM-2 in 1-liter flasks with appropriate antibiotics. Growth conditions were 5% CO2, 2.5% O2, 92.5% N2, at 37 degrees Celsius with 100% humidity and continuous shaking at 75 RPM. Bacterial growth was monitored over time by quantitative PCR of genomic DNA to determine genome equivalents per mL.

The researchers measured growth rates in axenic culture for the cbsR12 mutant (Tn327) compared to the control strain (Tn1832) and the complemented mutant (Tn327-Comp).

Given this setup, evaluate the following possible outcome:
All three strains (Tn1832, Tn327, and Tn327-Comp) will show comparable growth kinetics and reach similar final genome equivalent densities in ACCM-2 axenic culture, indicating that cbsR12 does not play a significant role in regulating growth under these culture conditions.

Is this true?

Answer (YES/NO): NO